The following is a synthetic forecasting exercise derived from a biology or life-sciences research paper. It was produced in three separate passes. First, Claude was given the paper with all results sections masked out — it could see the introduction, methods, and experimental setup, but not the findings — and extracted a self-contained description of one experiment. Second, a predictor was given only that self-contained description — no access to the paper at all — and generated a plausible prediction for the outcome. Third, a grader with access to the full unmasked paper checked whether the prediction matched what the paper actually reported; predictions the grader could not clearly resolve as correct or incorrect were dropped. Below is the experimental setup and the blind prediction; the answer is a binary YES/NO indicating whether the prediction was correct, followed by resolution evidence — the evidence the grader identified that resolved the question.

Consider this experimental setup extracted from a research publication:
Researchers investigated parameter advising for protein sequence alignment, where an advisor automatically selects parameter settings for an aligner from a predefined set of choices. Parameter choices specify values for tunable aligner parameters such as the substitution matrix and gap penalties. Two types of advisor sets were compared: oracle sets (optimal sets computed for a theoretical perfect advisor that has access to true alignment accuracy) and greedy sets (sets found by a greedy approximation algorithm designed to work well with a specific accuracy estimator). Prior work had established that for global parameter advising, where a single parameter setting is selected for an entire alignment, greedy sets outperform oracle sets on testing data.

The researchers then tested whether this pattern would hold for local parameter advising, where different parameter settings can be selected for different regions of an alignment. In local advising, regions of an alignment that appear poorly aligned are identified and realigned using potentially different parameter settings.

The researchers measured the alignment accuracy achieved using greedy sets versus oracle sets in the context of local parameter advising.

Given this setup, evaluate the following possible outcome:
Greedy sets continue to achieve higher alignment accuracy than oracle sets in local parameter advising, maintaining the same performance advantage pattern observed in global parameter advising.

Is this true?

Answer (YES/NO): NO